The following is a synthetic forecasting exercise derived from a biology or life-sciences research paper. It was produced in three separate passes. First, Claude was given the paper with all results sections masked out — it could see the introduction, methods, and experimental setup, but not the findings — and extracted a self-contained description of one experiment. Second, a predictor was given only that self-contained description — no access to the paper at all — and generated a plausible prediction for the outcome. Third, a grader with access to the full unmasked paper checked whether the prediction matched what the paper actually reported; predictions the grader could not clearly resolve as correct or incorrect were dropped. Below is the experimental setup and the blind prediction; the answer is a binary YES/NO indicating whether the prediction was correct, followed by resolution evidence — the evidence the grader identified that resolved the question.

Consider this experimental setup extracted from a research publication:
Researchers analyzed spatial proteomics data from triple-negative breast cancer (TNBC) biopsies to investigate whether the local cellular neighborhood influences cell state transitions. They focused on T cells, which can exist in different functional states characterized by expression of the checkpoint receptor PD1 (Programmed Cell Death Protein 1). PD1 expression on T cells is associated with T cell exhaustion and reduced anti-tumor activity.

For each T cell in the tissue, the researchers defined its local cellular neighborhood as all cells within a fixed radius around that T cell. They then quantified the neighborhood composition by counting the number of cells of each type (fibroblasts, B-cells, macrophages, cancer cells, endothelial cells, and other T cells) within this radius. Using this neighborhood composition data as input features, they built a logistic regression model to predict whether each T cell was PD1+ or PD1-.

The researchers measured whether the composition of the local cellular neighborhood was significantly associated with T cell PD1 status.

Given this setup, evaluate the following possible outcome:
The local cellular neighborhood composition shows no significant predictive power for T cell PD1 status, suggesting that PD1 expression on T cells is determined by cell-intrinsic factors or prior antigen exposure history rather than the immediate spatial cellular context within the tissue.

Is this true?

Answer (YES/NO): NO